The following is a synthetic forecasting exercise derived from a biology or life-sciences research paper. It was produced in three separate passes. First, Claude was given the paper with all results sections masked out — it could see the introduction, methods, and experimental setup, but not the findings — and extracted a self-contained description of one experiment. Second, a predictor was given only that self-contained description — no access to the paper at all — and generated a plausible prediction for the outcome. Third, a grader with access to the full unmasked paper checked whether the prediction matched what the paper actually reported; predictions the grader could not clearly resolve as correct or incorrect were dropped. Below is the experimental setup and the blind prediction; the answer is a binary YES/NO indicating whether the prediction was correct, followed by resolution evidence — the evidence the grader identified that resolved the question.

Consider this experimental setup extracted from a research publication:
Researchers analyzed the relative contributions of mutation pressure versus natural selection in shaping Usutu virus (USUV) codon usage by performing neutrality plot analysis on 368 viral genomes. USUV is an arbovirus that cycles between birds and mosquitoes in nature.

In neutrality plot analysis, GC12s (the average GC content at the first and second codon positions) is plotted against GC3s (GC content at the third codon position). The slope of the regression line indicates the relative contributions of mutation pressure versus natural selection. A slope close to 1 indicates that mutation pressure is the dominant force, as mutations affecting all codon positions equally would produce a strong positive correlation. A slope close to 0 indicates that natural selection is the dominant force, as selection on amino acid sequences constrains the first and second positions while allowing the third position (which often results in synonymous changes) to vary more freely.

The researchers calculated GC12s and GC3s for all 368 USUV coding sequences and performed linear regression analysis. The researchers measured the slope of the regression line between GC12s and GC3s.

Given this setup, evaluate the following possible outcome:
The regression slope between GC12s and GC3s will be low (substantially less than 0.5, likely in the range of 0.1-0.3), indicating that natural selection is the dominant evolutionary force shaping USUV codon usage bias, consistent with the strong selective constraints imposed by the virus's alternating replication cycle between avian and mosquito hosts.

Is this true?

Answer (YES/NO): NO